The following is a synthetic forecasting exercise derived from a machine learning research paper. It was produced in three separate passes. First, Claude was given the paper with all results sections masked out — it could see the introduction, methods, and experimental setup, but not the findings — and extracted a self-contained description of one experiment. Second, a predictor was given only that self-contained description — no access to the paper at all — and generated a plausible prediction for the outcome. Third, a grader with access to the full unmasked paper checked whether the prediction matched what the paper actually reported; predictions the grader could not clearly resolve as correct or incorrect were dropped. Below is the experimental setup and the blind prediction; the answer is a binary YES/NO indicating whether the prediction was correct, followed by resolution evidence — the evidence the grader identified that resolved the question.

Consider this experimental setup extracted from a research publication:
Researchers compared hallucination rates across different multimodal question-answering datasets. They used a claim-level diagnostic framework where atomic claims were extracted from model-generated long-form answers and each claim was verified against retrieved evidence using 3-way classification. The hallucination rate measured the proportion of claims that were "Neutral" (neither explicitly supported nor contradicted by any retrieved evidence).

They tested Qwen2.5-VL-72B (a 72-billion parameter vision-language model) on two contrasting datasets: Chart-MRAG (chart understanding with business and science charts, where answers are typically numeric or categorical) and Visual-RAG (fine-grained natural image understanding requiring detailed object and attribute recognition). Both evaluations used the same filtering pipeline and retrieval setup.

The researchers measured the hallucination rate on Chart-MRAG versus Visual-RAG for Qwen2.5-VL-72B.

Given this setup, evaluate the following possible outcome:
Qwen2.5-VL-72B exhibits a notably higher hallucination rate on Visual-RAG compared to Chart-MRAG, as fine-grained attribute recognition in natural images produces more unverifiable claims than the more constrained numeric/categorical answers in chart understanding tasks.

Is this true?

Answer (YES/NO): YES